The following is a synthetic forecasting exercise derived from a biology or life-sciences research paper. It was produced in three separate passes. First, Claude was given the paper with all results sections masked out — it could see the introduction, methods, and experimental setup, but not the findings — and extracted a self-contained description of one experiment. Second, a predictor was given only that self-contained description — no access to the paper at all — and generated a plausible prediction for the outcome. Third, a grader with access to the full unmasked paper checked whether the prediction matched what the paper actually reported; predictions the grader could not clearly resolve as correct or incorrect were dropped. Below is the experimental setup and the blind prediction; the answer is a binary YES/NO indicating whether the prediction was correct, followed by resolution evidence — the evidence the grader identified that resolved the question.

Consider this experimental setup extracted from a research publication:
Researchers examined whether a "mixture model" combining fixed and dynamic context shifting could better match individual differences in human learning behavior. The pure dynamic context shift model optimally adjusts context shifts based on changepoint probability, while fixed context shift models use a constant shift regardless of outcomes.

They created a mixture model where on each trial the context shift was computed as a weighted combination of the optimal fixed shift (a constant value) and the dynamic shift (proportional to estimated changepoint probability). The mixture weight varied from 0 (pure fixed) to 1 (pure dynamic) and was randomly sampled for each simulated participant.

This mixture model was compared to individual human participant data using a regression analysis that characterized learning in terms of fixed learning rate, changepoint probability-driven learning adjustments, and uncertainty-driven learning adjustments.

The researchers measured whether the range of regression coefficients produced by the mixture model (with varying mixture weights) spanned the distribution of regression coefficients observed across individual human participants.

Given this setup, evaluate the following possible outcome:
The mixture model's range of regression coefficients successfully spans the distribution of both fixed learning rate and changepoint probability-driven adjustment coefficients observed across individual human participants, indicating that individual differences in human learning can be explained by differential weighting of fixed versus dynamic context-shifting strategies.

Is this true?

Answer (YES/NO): YES